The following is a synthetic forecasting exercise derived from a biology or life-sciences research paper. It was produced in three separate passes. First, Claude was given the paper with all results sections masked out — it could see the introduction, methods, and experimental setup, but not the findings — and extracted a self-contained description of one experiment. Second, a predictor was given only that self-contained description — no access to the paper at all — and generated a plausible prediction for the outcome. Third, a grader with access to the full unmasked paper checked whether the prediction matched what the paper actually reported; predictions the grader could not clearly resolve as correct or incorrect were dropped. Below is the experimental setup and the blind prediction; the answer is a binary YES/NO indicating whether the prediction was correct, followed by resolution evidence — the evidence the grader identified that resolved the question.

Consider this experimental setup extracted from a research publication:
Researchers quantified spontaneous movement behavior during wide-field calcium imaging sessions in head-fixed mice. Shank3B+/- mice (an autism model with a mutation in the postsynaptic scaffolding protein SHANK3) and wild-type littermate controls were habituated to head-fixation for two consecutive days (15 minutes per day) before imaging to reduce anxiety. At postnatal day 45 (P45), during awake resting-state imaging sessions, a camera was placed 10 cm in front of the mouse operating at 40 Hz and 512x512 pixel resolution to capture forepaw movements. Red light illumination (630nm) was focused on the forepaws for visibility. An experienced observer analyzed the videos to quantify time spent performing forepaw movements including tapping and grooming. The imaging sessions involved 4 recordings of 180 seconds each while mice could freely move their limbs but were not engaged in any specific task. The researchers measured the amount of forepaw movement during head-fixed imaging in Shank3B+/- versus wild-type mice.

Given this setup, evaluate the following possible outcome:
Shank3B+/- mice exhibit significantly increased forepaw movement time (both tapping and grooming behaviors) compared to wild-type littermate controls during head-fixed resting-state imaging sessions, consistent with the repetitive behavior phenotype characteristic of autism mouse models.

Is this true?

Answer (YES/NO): NO